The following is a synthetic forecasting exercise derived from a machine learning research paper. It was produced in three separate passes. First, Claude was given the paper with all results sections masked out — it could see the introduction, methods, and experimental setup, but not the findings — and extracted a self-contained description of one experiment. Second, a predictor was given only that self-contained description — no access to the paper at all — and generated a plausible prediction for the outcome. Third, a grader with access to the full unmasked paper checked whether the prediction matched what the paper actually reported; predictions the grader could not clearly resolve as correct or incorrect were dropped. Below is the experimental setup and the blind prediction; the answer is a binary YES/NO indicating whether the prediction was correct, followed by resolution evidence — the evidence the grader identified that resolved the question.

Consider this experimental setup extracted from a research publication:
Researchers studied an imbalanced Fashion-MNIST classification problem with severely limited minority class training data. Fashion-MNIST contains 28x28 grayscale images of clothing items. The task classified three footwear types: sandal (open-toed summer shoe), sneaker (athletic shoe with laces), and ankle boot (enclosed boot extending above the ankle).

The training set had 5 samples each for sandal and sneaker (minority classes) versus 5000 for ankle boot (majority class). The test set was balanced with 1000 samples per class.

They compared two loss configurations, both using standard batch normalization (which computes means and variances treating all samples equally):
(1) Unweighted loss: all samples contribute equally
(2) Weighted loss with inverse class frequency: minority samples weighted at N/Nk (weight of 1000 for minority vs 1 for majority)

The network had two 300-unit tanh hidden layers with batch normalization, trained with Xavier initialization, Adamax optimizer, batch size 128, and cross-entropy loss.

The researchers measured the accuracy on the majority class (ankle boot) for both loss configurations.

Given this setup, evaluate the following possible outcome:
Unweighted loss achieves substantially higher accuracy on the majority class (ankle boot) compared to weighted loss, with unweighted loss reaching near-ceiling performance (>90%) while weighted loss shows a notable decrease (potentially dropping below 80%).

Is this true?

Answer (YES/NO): NO